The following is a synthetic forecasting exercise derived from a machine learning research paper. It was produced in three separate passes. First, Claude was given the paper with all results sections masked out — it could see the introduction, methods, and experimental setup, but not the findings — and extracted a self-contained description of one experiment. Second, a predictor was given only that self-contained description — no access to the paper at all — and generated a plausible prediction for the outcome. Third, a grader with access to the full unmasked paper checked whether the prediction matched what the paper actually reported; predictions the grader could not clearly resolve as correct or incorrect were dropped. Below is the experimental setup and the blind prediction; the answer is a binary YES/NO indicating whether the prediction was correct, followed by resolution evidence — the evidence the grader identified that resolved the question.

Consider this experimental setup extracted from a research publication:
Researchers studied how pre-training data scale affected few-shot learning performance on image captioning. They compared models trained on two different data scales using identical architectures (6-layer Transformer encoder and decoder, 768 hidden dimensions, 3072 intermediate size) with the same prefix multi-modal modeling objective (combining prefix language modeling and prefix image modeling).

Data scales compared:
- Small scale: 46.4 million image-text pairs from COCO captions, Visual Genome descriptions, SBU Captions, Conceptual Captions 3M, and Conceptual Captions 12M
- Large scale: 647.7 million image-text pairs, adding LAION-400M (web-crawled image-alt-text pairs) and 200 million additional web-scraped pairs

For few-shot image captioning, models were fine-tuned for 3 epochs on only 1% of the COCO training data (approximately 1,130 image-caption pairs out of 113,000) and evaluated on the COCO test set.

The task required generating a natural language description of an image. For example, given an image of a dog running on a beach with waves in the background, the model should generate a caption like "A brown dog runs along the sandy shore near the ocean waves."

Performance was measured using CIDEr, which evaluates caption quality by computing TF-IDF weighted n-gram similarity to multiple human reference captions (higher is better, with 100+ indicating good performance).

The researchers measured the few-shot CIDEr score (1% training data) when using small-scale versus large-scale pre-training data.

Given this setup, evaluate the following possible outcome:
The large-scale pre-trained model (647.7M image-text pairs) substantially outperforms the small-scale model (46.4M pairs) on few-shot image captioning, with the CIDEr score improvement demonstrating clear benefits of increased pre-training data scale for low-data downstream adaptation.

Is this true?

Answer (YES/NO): NO